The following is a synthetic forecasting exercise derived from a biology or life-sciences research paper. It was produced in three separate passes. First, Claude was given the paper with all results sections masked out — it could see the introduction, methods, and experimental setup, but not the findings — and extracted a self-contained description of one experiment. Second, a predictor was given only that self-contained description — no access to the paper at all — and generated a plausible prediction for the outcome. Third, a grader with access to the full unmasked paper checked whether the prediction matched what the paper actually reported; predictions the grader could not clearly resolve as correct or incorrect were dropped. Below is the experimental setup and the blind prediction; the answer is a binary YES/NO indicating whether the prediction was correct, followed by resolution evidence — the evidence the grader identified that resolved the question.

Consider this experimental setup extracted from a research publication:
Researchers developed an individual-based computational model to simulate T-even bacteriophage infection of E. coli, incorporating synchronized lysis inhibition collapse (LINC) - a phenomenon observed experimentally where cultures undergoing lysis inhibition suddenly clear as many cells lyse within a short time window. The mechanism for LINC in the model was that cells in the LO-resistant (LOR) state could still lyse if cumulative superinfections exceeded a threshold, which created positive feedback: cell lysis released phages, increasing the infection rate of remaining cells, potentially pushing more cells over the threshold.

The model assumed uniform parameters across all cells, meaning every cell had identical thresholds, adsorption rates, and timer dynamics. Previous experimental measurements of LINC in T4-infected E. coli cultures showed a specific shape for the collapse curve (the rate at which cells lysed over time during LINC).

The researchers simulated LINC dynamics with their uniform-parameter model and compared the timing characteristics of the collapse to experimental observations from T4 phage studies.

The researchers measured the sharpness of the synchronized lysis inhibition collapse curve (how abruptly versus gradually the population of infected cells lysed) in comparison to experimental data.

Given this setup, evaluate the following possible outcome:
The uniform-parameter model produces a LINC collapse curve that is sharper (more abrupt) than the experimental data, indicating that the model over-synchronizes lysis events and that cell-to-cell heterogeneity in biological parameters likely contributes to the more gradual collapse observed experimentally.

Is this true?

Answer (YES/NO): YES